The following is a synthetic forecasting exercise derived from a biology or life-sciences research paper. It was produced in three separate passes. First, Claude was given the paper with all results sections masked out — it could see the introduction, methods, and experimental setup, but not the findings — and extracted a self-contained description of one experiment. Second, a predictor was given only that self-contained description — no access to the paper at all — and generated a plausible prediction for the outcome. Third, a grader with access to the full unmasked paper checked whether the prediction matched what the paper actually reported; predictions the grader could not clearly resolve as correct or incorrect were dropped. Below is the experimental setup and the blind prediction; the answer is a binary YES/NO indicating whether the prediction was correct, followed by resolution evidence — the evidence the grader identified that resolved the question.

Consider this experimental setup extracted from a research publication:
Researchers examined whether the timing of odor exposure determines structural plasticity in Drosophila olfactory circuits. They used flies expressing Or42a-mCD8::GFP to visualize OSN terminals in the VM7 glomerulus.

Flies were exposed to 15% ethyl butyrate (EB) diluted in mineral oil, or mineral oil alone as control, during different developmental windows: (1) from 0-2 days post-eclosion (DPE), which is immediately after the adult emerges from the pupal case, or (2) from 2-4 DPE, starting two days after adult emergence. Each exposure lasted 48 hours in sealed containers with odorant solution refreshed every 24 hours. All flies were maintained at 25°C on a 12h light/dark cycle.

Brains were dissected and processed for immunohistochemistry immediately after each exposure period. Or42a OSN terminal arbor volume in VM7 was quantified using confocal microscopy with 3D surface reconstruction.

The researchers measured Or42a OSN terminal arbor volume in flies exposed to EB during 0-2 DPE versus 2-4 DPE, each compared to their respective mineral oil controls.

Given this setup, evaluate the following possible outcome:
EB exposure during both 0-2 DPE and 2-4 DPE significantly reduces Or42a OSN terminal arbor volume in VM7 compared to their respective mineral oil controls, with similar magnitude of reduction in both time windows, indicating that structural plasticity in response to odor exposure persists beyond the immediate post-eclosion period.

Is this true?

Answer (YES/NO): NO